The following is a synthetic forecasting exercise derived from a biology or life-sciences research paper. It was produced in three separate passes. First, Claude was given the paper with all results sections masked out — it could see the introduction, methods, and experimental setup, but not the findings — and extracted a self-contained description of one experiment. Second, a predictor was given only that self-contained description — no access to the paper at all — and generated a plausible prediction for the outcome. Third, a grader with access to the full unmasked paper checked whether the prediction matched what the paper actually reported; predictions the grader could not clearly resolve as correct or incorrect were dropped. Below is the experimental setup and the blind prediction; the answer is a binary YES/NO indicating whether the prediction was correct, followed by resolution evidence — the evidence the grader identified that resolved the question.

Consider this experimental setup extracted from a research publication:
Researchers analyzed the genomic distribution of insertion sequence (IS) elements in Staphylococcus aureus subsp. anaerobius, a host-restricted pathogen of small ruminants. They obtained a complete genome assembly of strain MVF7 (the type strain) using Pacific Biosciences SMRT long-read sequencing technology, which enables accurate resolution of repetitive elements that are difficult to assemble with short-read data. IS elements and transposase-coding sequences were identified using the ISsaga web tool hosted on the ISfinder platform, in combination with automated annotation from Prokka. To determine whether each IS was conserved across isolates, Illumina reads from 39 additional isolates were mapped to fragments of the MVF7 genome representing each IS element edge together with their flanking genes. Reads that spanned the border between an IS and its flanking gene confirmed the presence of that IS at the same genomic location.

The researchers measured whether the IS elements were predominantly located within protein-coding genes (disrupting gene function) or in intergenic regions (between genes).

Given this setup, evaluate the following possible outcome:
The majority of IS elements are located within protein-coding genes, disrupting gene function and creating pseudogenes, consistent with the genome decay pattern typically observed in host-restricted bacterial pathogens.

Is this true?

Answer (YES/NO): NO